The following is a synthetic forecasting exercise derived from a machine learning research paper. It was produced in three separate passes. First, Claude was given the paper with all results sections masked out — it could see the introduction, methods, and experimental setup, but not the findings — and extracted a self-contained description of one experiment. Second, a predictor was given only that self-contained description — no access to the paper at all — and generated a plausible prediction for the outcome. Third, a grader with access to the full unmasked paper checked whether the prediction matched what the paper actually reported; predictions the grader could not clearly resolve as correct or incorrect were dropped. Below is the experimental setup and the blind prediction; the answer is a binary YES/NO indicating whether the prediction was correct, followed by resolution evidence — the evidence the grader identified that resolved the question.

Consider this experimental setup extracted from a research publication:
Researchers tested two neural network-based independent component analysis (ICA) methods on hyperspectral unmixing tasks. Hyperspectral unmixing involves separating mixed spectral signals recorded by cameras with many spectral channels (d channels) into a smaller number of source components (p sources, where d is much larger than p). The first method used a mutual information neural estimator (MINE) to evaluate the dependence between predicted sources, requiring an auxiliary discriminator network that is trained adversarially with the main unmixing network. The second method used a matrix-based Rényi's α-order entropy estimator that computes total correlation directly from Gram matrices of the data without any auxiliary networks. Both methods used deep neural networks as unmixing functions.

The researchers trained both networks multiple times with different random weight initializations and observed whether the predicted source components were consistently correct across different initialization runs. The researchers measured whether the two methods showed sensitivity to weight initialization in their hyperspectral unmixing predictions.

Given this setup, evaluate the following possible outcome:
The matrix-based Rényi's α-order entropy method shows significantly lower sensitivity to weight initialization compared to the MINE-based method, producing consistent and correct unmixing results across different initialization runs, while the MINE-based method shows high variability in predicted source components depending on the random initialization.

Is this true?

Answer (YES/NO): NO